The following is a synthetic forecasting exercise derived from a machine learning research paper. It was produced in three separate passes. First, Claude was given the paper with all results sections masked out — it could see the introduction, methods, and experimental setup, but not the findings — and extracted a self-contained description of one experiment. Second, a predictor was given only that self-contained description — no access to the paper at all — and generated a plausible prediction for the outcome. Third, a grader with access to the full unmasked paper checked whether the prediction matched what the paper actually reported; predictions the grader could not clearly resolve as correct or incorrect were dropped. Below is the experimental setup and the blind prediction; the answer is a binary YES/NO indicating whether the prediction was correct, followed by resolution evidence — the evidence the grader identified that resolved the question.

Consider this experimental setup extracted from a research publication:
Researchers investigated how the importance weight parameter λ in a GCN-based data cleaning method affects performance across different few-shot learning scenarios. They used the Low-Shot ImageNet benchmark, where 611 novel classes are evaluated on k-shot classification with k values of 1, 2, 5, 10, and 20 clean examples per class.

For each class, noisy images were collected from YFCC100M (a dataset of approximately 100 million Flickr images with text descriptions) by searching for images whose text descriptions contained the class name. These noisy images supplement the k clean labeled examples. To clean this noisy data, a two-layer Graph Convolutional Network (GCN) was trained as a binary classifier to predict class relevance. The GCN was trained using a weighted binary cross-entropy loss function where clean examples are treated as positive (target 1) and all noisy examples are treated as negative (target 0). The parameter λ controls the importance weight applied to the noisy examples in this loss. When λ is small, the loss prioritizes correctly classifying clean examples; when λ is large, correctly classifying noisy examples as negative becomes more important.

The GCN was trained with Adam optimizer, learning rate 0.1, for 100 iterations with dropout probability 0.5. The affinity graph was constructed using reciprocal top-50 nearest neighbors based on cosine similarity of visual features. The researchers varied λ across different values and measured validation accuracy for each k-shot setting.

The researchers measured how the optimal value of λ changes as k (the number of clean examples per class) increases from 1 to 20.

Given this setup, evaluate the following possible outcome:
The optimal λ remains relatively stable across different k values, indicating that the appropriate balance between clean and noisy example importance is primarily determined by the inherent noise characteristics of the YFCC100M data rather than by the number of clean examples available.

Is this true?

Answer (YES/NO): NO